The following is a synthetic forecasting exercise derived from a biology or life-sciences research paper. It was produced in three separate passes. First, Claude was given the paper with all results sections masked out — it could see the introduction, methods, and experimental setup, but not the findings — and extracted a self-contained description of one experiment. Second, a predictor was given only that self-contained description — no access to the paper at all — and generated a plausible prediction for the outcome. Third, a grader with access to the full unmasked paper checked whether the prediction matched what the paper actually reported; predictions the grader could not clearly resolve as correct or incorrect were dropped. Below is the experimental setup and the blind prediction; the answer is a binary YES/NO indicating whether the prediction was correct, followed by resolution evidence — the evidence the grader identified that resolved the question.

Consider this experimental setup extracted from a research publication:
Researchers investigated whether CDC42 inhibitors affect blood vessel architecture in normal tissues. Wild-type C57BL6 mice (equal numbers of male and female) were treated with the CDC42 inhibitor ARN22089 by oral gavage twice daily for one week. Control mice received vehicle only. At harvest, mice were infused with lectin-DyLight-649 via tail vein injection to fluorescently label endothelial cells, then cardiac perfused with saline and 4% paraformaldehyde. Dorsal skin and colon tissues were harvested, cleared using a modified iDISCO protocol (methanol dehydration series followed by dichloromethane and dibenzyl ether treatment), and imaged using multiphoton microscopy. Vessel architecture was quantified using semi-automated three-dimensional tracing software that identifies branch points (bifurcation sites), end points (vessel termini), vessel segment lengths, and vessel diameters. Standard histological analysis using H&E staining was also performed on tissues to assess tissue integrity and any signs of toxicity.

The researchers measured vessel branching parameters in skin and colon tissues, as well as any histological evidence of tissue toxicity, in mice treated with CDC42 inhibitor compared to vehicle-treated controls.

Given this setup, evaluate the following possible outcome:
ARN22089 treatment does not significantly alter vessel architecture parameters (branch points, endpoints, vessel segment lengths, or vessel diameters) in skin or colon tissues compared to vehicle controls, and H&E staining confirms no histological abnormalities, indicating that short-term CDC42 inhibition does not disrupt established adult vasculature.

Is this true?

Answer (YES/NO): NO